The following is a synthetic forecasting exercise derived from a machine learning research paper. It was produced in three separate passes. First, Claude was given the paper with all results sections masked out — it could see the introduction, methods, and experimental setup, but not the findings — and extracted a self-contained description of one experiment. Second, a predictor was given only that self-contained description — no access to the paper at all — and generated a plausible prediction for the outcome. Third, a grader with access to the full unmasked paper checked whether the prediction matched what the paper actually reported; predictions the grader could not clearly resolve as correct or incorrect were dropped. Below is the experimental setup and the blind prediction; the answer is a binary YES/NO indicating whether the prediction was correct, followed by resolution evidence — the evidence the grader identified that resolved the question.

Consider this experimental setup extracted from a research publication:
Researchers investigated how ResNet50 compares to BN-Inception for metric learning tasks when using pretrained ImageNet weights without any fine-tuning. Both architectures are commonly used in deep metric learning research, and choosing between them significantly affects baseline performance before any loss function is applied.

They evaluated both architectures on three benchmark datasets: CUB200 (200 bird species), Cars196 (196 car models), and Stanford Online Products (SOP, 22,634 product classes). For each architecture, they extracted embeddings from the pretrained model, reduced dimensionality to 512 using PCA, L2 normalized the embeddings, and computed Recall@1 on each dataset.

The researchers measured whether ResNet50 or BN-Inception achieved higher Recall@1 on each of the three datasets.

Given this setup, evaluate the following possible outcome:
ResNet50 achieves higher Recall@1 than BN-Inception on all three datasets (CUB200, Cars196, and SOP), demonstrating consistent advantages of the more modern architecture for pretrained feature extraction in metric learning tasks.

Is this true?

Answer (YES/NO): NO